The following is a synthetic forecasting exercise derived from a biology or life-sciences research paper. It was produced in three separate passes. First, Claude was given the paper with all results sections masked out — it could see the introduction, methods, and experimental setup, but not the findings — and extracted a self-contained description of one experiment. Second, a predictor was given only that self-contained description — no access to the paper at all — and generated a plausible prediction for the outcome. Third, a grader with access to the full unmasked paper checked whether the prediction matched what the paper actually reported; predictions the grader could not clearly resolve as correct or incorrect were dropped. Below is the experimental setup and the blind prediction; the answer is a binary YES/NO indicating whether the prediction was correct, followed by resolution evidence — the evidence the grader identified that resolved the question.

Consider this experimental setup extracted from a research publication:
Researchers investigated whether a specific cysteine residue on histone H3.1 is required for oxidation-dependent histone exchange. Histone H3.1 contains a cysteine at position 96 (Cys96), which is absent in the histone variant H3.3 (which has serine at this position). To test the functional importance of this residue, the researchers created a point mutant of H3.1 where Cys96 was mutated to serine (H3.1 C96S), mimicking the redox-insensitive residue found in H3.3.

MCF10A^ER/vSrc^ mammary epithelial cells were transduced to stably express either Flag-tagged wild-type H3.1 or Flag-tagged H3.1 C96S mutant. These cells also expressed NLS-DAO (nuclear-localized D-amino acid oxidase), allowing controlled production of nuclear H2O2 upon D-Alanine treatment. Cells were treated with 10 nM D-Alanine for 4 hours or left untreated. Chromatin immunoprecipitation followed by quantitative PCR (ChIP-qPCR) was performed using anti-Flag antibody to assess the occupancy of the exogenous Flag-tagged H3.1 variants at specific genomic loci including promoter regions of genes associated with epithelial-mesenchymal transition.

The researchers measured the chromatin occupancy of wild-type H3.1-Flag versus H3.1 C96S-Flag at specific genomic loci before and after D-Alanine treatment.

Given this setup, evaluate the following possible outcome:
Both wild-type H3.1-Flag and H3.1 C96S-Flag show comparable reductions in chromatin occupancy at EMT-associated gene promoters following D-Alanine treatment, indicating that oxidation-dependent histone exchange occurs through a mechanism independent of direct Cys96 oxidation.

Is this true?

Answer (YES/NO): NO